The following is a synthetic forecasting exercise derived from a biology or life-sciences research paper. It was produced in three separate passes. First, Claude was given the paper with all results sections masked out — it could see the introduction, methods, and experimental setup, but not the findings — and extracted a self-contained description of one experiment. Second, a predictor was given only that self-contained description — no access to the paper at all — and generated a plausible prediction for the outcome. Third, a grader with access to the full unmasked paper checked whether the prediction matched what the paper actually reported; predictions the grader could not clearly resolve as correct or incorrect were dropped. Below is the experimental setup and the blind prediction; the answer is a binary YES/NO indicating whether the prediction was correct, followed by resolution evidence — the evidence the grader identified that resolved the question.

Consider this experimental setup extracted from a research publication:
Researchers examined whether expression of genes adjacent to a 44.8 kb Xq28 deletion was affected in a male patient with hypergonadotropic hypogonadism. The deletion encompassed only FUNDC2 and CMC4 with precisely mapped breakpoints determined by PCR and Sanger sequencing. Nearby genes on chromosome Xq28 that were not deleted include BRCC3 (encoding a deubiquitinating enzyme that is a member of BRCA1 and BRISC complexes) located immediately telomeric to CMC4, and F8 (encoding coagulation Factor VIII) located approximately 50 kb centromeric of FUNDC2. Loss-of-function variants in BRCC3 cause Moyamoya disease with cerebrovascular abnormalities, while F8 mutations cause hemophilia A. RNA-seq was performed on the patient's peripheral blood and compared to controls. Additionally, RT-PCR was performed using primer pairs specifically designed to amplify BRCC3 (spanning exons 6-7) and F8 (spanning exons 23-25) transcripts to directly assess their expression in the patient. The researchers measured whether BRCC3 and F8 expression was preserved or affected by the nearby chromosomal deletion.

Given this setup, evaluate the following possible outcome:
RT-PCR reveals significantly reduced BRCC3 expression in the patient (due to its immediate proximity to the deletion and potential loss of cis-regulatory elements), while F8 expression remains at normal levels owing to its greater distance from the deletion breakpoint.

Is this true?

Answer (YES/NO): NO